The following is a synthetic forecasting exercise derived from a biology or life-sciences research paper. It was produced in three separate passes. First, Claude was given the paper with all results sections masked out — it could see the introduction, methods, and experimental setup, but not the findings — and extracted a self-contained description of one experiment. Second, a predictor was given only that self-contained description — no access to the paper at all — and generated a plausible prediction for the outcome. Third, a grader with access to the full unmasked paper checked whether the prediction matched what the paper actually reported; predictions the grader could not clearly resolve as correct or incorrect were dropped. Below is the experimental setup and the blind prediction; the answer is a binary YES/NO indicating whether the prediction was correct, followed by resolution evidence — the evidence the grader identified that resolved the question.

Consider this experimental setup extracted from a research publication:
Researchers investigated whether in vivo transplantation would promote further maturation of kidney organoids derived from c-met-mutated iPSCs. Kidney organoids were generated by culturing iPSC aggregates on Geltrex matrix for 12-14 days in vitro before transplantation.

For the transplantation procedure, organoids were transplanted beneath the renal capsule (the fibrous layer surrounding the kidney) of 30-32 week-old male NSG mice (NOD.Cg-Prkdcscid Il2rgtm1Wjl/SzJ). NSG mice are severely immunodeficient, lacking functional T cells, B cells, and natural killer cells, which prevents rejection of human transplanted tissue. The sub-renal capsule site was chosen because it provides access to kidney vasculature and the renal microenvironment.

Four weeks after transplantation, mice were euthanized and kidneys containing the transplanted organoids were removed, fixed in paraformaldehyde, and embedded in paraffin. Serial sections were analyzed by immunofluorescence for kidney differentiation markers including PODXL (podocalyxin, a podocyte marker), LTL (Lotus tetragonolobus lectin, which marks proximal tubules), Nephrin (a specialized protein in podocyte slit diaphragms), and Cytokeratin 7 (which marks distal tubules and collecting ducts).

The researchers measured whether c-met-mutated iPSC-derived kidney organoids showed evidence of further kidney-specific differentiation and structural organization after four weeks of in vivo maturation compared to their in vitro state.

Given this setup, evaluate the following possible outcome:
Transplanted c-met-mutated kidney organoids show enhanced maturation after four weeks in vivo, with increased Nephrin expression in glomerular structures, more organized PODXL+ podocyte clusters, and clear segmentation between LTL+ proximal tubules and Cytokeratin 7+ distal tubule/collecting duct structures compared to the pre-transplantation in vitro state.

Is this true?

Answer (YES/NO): NO